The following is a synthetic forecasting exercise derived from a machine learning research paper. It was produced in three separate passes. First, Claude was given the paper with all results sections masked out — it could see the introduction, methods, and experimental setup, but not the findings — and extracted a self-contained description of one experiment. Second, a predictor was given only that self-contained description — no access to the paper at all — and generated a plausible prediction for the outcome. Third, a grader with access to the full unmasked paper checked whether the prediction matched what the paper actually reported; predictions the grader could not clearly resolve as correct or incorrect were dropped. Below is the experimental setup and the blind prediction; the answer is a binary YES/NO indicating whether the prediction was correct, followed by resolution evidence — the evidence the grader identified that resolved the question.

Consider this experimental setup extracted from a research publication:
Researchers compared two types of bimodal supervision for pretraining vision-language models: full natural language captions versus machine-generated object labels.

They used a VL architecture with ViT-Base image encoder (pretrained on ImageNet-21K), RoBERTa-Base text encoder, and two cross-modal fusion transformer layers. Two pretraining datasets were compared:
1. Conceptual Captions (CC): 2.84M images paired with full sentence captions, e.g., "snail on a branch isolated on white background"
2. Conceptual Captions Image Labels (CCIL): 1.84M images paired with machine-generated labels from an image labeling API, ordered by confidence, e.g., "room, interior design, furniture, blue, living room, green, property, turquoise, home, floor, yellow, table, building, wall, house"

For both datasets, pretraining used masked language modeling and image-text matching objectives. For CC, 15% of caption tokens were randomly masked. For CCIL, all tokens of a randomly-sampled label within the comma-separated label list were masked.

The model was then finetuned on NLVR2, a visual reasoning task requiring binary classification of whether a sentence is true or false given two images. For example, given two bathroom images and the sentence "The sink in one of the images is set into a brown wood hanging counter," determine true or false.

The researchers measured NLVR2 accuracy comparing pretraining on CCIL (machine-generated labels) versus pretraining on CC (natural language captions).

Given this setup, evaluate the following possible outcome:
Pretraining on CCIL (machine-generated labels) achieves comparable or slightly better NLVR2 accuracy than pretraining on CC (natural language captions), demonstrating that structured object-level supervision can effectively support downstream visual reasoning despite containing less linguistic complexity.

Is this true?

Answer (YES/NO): NO